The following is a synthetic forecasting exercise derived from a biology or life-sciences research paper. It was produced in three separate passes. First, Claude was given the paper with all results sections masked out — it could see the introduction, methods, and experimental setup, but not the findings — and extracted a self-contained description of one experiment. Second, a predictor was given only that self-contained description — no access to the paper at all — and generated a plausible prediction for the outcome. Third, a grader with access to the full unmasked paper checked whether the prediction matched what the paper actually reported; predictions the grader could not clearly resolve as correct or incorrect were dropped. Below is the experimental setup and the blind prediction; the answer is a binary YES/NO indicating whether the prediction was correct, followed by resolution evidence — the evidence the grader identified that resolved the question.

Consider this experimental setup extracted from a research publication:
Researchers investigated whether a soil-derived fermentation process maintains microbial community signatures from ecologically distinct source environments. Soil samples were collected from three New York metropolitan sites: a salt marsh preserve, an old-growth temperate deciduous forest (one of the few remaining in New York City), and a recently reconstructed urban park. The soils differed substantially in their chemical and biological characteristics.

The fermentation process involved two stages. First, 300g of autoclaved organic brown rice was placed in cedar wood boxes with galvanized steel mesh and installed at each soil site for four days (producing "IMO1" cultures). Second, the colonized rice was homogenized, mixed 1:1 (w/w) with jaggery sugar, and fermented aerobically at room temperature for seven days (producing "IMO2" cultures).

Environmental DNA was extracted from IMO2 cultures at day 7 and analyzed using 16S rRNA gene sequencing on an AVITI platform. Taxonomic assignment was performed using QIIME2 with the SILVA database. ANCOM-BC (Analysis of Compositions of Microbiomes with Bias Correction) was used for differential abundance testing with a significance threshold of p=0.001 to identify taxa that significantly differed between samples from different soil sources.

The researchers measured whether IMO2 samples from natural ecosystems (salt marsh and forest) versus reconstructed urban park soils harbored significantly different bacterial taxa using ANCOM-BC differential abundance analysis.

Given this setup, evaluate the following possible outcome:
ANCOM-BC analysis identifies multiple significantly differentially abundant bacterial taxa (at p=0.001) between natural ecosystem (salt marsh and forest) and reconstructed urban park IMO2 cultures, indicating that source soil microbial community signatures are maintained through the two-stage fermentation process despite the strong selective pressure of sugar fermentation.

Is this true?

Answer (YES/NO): YES